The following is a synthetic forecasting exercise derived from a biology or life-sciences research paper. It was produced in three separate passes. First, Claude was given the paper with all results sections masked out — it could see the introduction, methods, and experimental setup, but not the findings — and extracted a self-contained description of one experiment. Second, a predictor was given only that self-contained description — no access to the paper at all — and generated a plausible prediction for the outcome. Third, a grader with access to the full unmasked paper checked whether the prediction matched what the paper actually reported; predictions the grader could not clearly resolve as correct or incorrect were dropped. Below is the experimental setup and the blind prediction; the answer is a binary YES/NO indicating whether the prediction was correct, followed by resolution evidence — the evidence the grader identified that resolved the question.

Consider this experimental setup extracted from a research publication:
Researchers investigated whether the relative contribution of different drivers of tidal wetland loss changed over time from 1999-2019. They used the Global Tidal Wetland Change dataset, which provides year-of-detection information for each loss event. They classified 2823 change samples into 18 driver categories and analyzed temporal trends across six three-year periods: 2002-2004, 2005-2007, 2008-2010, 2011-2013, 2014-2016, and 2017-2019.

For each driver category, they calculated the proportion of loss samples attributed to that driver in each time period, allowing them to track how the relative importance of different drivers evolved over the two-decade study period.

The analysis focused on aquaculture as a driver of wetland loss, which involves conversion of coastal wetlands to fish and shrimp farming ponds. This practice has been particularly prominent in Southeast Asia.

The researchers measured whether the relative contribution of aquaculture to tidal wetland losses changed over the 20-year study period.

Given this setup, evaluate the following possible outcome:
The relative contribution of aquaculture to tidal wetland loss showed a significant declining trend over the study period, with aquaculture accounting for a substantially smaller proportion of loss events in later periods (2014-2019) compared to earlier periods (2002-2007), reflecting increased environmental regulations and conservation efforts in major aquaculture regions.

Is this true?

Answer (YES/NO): YES